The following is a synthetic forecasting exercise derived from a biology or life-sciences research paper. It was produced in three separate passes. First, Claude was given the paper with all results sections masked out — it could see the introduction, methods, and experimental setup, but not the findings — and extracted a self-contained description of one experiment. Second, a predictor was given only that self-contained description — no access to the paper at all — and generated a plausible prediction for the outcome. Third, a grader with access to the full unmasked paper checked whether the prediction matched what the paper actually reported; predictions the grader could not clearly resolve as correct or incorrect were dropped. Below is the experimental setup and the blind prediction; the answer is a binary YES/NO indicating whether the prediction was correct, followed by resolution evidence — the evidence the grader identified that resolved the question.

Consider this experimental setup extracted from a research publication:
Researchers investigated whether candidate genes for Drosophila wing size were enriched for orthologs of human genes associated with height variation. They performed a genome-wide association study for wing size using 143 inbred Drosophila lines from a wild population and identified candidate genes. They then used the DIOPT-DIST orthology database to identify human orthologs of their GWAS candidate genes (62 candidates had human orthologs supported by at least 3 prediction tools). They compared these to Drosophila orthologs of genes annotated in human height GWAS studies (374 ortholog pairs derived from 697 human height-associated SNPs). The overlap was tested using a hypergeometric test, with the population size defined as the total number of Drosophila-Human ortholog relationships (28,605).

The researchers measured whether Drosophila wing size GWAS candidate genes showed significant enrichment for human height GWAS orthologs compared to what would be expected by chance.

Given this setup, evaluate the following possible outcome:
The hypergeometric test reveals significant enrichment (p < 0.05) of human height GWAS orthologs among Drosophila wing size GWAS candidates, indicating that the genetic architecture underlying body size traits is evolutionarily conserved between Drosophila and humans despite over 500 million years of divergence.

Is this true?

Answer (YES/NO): YES